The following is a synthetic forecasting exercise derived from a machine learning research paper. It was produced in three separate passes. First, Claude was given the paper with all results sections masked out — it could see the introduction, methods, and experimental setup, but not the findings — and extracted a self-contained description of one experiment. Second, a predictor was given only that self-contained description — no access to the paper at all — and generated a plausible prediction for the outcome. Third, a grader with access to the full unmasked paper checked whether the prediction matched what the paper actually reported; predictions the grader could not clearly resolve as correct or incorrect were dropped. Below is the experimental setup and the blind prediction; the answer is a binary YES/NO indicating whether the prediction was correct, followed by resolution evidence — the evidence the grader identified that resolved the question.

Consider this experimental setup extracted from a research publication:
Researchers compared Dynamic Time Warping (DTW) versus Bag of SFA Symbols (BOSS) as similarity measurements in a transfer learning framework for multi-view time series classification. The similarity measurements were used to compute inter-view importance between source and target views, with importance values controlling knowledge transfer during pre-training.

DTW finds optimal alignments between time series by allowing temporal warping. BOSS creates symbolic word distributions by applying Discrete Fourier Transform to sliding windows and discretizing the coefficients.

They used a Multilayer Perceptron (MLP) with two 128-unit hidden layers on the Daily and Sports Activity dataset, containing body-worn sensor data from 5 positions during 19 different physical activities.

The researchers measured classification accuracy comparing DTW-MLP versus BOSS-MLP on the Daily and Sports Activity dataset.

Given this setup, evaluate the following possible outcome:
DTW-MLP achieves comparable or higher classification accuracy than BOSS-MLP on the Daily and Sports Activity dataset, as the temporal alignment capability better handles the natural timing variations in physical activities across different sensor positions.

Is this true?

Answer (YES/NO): YES